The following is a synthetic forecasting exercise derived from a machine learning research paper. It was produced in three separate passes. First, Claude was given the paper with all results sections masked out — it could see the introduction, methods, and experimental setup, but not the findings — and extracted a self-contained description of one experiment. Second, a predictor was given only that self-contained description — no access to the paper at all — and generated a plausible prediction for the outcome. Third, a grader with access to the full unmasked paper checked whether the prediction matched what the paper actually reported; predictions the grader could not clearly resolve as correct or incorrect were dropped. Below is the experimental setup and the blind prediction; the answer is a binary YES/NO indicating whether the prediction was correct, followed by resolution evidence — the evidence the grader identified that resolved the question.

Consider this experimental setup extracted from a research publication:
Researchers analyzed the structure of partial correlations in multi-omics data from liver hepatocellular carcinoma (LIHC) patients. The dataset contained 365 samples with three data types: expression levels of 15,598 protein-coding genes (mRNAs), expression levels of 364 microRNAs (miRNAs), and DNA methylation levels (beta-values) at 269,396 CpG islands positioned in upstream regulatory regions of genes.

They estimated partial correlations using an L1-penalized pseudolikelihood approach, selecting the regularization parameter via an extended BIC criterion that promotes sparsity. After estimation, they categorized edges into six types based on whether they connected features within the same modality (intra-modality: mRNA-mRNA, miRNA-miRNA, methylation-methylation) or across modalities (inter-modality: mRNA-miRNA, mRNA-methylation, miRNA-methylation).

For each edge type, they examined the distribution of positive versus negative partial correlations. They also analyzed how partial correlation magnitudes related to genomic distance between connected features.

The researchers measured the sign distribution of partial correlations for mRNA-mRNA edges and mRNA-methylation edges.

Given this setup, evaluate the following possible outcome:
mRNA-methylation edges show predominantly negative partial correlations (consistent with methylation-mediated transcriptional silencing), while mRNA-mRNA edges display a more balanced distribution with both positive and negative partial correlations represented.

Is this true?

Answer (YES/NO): NO